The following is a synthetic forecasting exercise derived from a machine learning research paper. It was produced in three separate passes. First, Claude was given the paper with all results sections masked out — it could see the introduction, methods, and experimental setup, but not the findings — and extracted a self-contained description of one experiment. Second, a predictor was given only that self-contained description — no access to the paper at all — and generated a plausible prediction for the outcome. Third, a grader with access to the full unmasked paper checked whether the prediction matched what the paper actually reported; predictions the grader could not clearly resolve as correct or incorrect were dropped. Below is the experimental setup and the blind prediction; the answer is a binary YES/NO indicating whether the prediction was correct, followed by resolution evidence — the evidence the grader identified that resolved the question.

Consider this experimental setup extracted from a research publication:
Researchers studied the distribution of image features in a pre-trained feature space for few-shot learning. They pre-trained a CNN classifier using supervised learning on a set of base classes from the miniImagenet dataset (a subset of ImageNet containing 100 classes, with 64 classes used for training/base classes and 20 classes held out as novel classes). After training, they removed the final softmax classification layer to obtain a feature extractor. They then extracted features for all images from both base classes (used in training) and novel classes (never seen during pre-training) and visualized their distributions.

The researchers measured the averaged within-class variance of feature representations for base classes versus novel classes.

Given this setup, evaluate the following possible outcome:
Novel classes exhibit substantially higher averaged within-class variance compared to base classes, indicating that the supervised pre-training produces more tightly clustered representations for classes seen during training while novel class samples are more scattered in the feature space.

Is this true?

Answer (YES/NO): YES